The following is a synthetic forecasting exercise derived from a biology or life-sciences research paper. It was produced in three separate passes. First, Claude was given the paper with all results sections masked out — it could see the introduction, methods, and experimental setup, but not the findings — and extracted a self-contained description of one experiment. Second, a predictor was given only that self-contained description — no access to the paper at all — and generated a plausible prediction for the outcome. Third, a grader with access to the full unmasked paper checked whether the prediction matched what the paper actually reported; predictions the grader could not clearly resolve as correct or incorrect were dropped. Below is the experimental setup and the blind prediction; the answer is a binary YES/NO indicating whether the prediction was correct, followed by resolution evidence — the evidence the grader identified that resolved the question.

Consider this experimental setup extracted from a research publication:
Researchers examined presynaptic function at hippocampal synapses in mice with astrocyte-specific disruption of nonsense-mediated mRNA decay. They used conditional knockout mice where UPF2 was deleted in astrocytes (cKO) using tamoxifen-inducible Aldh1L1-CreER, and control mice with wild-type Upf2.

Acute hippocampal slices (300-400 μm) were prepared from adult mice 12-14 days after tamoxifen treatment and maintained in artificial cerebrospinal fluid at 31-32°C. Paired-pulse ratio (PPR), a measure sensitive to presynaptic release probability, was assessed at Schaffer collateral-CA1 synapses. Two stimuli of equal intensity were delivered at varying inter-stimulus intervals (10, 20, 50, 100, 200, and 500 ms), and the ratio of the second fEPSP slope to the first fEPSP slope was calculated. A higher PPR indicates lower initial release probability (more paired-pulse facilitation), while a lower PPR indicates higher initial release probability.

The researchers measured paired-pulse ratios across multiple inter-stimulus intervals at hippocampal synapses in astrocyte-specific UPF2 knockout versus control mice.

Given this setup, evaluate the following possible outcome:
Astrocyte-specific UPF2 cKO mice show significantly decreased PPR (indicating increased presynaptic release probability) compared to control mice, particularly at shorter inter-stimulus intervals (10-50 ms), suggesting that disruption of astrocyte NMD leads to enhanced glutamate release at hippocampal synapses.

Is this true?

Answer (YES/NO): NO